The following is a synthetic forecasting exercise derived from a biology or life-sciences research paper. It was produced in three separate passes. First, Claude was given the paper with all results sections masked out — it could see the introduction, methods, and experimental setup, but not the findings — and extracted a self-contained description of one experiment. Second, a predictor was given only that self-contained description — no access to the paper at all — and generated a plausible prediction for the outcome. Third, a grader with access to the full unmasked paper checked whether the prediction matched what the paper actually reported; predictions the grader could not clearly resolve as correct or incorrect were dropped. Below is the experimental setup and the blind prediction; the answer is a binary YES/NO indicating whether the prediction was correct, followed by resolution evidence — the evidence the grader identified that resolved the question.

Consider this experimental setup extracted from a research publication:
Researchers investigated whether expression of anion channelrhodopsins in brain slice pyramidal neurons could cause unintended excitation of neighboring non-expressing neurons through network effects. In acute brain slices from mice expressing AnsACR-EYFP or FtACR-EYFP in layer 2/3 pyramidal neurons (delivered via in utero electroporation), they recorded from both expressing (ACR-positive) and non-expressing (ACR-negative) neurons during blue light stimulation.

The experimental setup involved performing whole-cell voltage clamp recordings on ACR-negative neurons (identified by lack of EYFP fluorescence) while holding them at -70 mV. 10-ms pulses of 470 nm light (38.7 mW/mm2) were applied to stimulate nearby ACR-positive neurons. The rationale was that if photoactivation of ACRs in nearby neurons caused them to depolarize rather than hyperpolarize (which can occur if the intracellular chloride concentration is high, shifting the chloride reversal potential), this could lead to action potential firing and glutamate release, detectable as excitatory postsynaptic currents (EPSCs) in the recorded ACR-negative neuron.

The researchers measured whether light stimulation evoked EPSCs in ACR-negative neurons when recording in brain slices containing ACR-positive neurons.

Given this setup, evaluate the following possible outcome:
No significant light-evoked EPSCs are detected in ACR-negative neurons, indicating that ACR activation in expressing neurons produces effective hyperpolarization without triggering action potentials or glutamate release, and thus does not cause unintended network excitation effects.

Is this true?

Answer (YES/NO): NO